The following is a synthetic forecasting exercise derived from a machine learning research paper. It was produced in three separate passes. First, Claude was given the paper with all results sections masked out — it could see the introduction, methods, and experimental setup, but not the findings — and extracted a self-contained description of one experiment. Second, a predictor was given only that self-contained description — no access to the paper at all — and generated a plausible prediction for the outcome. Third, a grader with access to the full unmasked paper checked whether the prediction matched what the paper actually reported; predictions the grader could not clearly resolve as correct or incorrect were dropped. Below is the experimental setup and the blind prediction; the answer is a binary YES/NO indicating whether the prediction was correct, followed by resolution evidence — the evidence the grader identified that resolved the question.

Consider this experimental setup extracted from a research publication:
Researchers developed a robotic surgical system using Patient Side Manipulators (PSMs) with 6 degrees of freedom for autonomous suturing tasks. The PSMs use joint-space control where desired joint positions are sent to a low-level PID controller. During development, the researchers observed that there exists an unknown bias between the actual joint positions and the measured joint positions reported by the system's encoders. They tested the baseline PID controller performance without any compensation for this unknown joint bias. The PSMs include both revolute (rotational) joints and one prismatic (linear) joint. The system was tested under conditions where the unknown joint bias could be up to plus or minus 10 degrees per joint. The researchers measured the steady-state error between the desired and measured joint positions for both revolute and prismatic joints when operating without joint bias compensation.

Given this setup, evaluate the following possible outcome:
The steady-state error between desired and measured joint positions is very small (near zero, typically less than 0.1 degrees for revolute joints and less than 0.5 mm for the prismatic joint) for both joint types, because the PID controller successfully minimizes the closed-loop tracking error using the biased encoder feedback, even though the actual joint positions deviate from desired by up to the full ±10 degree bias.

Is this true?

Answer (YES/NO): NO